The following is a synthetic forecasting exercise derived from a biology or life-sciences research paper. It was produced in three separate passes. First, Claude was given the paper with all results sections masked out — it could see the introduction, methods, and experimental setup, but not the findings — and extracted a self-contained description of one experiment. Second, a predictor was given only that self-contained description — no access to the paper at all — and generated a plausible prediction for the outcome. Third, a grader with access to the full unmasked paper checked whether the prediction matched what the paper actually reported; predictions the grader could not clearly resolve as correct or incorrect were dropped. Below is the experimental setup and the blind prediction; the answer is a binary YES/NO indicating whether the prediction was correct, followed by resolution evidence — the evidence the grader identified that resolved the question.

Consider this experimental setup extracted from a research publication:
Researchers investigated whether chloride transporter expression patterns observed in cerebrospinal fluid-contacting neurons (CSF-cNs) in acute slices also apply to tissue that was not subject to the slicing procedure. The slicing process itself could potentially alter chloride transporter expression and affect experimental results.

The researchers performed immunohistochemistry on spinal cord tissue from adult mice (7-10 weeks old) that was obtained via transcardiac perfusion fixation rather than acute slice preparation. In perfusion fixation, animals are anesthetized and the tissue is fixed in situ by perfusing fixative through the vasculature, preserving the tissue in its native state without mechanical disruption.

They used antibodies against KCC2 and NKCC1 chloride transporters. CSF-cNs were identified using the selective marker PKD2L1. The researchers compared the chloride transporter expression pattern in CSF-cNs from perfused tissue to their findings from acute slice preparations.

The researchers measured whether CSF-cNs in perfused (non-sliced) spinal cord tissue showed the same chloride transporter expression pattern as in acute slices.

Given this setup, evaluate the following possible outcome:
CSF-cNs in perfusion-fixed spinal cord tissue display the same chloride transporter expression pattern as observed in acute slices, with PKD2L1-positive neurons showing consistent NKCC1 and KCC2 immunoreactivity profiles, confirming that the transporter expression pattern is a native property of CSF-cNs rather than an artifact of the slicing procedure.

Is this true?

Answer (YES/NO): YES